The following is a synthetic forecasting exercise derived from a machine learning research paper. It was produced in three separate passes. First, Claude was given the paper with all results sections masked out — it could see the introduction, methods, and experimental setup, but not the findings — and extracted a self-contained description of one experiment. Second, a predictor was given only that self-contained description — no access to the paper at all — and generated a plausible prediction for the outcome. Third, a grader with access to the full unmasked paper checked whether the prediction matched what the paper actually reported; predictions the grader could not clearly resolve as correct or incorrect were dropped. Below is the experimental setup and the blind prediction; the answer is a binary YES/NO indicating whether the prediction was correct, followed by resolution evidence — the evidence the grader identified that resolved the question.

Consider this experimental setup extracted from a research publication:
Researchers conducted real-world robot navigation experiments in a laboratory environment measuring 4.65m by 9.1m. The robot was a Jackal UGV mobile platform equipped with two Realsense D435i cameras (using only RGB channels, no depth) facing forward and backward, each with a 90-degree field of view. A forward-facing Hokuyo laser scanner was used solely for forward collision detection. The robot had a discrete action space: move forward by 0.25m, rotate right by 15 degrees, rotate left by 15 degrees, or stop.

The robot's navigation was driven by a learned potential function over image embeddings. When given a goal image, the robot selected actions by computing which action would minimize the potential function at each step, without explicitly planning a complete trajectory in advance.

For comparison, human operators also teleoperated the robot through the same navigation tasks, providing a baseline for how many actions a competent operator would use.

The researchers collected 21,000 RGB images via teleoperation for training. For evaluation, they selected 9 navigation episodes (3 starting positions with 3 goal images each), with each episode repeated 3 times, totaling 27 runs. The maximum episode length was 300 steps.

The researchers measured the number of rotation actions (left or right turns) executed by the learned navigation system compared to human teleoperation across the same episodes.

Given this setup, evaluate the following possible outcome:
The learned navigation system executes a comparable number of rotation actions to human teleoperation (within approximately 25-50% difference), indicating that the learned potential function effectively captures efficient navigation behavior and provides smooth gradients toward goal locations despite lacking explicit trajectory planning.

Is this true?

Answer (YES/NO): NO